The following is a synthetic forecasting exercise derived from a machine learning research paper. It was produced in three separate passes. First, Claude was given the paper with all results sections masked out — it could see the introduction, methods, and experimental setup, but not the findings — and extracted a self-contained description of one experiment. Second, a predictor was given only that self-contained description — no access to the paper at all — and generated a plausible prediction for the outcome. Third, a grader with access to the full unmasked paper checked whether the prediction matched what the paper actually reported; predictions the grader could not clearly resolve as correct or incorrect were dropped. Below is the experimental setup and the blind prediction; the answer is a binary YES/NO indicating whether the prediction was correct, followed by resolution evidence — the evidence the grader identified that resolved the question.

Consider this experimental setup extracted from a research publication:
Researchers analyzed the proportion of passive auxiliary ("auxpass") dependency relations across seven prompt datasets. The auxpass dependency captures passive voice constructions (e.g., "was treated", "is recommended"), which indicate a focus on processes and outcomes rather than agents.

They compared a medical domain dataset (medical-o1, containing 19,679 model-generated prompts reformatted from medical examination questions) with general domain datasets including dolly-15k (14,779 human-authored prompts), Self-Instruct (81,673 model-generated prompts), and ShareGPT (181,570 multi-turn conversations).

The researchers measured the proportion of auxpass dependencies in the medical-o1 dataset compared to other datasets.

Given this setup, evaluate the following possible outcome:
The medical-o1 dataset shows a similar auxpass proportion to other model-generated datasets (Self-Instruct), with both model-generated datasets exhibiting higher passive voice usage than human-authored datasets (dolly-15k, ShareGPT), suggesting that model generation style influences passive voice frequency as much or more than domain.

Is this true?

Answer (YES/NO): NO